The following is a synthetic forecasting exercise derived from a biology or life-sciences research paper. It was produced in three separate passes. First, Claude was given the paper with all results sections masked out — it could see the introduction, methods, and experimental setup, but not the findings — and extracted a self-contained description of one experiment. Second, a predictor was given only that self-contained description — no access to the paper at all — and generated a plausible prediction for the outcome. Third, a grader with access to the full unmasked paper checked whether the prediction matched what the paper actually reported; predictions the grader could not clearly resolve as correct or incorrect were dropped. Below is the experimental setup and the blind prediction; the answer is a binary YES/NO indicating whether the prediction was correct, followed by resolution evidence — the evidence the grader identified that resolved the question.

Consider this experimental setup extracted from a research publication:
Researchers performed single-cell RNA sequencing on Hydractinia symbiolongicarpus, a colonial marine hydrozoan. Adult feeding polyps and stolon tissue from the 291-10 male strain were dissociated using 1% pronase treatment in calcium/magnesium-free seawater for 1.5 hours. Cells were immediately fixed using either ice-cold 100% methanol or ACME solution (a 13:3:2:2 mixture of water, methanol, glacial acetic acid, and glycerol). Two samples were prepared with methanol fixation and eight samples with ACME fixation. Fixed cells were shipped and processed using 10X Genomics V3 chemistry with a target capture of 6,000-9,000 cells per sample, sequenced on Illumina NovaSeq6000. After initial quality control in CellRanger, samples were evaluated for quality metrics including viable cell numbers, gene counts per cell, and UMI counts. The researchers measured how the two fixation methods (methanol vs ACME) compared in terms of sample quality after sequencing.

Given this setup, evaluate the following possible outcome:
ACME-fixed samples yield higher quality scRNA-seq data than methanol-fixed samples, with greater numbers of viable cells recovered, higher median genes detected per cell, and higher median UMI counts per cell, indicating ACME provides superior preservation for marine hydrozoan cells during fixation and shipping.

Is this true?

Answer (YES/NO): NO